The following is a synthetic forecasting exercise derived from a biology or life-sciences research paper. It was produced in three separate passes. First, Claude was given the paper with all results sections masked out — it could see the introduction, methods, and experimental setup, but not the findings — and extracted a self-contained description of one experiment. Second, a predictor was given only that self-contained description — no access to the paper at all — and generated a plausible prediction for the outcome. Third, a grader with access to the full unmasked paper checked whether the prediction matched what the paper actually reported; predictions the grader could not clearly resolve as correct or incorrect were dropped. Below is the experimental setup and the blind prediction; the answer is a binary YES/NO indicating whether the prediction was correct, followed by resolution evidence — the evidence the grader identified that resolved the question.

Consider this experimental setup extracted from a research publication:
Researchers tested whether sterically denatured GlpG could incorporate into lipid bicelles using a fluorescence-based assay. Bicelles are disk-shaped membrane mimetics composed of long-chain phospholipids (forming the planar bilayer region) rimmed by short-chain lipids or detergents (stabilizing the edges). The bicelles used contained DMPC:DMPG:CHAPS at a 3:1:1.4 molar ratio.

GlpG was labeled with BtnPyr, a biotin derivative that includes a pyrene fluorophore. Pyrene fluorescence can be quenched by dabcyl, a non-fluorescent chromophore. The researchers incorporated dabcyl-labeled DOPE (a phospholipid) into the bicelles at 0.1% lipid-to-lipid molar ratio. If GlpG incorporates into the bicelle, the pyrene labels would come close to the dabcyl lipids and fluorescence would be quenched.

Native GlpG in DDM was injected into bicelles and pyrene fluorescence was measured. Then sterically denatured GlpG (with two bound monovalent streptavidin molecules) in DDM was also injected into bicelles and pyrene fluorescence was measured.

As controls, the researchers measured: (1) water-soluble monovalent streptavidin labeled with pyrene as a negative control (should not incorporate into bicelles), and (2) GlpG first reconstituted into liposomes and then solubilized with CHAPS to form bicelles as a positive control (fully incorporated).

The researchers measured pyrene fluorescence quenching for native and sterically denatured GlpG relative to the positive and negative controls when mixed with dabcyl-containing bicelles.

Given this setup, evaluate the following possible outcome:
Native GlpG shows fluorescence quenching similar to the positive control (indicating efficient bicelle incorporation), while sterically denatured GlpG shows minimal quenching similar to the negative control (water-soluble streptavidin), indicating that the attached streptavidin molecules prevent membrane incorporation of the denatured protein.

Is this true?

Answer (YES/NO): NO